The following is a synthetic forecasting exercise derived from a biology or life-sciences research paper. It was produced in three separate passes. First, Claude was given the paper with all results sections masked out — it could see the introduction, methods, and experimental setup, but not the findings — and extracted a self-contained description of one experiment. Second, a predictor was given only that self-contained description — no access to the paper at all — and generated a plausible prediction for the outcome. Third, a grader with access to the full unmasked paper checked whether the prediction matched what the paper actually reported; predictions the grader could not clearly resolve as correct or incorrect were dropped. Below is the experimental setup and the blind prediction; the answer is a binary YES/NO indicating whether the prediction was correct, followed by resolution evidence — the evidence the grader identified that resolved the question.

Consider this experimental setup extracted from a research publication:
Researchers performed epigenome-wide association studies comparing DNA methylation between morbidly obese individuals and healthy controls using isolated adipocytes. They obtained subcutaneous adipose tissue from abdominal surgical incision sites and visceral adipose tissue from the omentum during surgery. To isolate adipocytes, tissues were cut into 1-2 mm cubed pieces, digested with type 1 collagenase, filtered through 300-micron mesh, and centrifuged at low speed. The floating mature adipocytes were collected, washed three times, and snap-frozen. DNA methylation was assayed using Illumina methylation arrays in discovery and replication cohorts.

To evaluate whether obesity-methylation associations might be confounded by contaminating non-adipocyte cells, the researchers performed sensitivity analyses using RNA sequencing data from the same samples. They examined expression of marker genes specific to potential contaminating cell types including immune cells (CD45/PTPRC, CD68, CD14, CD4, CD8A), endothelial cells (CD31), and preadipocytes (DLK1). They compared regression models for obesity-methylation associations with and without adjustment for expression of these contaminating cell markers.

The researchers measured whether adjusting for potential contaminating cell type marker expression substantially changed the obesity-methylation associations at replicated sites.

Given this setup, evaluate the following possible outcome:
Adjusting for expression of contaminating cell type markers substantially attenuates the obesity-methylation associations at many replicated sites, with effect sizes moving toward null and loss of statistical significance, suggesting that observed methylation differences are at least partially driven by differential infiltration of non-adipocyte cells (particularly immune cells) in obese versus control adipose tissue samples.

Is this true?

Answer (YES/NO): NO